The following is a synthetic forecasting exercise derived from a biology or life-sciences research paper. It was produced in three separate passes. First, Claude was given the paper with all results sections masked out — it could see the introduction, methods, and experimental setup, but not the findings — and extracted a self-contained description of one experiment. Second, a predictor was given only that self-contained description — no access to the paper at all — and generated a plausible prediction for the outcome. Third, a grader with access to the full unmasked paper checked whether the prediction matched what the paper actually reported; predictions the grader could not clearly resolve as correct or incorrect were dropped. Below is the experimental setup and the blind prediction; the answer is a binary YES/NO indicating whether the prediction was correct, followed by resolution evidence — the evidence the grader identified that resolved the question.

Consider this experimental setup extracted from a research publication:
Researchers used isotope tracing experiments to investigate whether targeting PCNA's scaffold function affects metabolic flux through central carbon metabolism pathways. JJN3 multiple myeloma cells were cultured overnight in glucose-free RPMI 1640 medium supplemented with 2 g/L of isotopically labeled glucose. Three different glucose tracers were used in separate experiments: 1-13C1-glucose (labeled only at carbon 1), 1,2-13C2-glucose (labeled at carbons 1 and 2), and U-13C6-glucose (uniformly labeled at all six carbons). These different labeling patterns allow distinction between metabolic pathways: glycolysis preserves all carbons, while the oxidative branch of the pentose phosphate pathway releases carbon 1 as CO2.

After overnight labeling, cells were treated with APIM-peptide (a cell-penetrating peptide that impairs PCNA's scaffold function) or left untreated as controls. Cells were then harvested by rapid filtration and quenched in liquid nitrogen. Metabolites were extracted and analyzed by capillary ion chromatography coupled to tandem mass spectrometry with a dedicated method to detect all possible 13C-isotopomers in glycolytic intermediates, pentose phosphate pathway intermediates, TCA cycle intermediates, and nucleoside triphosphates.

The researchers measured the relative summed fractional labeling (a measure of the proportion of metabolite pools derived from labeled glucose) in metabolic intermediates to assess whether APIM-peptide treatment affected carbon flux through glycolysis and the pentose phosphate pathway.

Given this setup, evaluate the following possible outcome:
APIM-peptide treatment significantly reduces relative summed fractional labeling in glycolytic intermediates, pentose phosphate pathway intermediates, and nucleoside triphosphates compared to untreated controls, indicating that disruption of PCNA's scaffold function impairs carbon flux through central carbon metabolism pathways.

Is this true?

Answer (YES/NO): NO